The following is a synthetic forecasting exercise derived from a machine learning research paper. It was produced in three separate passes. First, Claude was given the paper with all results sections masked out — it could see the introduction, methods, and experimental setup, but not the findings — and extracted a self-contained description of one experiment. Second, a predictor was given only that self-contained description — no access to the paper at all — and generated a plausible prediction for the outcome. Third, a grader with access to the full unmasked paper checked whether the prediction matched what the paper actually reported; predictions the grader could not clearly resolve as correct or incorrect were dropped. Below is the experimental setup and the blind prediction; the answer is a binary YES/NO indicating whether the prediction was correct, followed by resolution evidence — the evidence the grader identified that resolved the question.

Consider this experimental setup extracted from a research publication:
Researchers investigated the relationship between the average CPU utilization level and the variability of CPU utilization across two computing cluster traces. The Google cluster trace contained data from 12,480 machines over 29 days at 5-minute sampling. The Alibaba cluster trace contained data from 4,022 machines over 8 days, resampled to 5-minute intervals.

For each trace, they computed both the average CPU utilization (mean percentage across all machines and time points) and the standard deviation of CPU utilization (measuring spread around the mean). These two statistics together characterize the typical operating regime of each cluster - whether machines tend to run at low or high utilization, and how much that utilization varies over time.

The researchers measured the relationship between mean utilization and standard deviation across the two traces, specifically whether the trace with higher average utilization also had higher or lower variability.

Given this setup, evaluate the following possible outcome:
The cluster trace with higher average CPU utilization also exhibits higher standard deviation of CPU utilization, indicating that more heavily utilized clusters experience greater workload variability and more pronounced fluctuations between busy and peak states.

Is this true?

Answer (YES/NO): YES